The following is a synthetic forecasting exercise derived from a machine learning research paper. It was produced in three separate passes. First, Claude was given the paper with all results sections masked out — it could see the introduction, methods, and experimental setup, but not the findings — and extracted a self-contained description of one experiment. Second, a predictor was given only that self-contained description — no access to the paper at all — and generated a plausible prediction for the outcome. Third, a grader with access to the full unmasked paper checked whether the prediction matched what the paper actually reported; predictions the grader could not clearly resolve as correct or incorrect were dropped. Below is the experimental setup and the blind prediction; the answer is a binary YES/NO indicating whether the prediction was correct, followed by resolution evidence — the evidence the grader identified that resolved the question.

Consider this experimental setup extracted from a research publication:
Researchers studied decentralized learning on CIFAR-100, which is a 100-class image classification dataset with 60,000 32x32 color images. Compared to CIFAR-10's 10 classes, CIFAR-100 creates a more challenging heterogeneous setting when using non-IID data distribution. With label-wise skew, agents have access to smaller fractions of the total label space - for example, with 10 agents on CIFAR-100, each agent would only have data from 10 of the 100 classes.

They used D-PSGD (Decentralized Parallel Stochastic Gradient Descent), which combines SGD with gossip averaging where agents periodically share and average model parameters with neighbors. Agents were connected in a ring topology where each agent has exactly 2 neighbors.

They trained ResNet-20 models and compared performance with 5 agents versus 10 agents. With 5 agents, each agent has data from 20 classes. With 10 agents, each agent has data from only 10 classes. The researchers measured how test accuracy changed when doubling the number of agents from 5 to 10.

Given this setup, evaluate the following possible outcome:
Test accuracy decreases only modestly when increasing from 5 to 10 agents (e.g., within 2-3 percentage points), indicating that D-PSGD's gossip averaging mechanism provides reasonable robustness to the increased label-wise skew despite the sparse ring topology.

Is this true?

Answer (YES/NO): NO